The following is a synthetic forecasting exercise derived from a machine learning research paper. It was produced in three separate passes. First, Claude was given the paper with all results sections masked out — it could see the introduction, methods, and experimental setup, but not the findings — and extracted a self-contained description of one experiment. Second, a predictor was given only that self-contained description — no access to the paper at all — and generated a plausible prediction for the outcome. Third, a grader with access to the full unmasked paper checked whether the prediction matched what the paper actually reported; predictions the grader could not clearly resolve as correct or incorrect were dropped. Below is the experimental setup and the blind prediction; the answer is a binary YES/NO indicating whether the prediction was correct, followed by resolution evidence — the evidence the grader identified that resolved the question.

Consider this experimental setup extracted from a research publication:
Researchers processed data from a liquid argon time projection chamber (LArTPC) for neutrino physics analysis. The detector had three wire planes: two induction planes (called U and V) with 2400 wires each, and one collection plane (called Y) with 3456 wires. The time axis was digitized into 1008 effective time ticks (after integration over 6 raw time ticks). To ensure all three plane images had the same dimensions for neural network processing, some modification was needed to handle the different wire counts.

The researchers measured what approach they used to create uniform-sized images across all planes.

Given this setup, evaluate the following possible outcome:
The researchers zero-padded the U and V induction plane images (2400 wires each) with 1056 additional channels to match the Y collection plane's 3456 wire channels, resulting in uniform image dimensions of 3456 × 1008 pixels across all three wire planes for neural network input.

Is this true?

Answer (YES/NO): YES